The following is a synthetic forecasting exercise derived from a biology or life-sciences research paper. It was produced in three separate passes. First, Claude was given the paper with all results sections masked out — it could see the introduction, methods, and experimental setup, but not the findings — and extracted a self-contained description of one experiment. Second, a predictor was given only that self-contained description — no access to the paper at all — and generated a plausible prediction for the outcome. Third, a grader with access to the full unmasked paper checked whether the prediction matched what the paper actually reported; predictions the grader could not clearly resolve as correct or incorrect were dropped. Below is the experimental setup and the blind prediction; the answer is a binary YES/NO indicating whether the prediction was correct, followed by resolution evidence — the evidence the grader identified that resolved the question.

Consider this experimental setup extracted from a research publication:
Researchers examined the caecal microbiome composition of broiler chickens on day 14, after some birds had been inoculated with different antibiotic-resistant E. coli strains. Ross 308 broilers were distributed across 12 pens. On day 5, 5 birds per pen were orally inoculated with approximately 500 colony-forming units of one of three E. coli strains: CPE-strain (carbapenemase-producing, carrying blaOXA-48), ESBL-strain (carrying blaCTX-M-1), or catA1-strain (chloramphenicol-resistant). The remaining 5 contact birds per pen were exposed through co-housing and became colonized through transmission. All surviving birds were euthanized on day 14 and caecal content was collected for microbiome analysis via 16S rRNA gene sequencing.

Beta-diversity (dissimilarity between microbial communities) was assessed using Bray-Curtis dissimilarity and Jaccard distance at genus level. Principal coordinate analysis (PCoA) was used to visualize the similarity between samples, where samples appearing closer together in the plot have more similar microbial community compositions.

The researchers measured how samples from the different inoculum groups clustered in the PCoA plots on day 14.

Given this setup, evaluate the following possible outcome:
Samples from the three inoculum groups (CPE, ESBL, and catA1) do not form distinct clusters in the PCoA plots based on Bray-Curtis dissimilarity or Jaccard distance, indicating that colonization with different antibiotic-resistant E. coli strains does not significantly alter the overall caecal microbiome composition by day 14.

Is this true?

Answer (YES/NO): NO